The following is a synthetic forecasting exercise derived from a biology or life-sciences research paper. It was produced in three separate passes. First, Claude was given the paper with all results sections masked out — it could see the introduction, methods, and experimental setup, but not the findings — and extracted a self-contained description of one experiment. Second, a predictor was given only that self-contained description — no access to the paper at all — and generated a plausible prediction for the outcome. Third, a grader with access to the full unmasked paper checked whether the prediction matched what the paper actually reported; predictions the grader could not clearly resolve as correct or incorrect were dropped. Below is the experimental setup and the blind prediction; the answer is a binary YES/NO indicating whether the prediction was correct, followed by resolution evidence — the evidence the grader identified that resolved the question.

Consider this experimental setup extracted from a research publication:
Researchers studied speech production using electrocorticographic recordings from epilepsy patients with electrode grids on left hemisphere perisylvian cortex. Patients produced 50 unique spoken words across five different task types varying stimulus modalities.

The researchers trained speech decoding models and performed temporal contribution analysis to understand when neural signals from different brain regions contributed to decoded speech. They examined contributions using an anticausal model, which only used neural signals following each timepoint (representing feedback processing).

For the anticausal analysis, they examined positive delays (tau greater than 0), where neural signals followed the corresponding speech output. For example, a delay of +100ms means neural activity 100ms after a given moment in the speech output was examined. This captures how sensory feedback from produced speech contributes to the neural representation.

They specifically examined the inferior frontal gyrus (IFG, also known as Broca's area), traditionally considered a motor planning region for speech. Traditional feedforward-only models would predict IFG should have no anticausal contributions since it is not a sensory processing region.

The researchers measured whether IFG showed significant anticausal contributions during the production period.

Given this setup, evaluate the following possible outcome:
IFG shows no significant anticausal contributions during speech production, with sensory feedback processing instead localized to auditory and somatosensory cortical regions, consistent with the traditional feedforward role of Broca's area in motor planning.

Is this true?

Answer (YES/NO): NO